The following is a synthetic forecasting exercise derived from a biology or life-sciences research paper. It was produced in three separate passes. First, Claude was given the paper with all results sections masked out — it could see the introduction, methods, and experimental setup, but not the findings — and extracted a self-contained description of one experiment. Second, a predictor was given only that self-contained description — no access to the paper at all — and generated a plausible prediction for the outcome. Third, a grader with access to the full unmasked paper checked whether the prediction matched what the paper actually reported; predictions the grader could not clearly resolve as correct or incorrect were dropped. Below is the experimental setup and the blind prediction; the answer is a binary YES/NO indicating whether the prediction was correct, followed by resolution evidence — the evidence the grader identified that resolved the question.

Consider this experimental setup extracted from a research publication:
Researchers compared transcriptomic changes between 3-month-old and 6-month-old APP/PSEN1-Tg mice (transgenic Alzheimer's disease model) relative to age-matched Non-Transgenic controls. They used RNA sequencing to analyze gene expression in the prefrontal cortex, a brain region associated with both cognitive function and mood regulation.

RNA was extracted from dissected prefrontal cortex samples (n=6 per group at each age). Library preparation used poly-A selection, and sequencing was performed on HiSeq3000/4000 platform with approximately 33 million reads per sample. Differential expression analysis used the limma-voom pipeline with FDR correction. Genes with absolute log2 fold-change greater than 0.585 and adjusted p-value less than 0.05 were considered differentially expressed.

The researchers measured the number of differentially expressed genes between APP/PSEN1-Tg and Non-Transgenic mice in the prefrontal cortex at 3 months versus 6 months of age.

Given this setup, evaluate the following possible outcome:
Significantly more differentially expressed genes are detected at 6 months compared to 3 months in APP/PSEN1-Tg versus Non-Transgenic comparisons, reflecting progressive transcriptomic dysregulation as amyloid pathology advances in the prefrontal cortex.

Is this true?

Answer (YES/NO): NO